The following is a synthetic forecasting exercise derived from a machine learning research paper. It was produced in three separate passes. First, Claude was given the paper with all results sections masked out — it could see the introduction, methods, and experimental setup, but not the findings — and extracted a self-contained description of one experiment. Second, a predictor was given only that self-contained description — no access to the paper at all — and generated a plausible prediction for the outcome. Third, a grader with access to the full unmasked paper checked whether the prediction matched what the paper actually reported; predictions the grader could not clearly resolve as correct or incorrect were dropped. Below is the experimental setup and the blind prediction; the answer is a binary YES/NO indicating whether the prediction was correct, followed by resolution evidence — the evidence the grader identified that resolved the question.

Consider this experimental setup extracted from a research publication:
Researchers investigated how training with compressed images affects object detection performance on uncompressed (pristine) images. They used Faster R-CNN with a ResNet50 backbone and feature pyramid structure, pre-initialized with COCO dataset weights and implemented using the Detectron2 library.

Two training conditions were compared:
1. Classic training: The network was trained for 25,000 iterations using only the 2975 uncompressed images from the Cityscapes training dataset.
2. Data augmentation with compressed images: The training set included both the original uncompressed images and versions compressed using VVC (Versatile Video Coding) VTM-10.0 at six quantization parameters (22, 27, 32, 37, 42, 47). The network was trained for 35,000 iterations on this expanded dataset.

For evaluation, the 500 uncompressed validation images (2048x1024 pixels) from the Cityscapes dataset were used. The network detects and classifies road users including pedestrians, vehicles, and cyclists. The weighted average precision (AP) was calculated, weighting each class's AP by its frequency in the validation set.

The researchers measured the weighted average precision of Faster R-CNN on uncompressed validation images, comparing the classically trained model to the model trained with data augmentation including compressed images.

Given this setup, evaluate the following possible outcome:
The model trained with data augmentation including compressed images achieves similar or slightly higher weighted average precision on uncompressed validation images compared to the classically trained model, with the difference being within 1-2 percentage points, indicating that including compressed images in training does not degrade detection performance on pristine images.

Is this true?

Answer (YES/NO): NO